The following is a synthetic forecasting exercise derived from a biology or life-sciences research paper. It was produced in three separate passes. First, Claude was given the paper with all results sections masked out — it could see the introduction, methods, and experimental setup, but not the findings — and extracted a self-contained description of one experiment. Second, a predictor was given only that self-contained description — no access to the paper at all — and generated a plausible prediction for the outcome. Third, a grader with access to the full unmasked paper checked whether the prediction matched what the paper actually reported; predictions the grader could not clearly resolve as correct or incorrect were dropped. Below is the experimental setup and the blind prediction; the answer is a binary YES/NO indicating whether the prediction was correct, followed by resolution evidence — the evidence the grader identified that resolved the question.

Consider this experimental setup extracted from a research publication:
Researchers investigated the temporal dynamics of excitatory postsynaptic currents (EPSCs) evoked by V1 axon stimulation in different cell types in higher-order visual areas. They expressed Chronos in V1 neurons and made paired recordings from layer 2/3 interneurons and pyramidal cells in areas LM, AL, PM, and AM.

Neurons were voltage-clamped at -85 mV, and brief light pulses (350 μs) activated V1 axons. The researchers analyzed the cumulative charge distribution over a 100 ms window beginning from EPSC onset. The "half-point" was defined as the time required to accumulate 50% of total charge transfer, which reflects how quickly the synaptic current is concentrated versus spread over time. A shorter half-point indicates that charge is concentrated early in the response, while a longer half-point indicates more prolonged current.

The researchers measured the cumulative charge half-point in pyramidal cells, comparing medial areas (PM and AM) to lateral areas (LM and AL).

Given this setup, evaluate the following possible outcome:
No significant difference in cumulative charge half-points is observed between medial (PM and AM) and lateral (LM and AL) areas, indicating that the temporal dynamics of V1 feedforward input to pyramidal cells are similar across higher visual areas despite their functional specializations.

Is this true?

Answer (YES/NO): YES